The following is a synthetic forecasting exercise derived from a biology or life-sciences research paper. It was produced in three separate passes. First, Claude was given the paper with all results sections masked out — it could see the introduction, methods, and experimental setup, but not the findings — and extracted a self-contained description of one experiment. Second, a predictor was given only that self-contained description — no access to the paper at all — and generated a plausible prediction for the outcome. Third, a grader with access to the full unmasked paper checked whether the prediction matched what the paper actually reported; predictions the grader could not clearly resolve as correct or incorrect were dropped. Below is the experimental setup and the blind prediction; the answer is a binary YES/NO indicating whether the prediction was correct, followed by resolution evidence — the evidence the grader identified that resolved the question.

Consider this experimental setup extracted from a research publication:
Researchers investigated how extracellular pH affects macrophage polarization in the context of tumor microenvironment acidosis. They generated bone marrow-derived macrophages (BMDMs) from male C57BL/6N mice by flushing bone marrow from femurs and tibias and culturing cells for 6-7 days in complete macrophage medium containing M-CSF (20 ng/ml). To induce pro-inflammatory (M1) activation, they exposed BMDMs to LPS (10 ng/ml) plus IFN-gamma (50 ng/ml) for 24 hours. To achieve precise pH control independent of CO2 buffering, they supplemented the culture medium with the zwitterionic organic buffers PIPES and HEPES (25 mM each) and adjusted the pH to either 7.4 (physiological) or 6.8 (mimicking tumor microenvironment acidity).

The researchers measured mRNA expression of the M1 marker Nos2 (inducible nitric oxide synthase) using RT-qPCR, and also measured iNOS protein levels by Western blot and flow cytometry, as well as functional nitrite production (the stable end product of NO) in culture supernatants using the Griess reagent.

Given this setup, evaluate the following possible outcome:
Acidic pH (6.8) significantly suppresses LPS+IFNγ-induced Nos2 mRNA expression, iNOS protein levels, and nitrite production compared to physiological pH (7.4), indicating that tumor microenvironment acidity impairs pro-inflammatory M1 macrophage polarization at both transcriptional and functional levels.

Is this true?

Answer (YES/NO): YES